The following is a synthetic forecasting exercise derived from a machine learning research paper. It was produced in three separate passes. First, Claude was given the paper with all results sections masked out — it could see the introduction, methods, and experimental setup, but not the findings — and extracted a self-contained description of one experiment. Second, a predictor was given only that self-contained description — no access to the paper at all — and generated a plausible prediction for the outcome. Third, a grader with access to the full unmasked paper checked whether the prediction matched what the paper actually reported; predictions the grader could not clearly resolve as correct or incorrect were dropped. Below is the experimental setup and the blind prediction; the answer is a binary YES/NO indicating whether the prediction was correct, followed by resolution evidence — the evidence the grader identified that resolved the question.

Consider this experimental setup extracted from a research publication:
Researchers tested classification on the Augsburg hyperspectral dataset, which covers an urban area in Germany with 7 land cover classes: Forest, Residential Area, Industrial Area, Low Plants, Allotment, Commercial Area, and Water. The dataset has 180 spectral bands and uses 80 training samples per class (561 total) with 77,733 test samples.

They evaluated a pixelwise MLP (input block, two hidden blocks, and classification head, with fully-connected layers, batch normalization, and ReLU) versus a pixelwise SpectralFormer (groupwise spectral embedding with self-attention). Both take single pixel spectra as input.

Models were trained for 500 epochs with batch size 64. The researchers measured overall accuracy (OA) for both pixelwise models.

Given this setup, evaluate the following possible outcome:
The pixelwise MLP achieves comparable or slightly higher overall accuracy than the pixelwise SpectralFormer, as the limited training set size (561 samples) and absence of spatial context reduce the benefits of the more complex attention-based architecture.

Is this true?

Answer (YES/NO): NO